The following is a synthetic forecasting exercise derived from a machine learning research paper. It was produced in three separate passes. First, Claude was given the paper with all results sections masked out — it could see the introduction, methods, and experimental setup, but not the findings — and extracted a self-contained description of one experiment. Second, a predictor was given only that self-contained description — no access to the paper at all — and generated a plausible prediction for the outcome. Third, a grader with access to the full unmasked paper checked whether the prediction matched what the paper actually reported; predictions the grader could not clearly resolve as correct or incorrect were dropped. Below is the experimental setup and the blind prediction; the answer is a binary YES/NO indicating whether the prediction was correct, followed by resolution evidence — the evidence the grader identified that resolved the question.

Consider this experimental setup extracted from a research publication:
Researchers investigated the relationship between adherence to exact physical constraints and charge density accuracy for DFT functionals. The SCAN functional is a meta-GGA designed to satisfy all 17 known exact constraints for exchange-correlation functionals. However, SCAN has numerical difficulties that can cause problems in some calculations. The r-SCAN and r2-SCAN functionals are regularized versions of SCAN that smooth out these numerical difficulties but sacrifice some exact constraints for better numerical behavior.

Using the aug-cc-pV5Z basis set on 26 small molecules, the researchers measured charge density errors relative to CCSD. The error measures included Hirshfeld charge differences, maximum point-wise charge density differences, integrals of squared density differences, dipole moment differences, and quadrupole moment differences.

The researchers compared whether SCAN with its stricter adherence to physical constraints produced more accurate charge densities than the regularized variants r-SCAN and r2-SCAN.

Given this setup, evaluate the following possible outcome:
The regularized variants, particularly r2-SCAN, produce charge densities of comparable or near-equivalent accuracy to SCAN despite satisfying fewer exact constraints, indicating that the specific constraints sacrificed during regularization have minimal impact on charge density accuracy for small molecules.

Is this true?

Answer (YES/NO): YES